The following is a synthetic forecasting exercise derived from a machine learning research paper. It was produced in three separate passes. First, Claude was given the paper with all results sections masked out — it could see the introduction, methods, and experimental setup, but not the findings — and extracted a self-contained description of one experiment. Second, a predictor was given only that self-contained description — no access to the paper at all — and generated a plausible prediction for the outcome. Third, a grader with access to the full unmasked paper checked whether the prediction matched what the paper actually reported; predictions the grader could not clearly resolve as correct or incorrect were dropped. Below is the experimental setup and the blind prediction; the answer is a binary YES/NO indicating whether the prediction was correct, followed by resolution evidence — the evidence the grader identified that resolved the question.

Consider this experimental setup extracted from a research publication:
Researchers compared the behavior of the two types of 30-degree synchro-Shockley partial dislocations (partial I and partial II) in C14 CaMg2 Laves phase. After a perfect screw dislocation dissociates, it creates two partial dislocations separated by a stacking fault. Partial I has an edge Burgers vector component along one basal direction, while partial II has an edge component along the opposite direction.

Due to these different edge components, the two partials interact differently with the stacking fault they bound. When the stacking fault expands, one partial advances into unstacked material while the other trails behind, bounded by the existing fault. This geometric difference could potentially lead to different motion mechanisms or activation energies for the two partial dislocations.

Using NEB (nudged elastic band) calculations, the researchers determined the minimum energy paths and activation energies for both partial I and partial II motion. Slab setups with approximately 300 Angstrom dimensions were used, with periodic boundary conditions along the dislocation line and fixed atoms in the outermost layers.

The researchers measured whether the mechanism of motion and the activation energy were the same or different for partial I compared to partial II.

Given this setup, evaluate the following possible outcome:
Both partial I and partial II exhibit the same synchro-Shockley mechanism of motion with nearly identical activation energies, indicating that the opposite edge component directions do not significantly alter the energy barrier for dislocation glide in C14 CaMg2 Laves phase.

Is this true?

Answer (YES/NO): NO